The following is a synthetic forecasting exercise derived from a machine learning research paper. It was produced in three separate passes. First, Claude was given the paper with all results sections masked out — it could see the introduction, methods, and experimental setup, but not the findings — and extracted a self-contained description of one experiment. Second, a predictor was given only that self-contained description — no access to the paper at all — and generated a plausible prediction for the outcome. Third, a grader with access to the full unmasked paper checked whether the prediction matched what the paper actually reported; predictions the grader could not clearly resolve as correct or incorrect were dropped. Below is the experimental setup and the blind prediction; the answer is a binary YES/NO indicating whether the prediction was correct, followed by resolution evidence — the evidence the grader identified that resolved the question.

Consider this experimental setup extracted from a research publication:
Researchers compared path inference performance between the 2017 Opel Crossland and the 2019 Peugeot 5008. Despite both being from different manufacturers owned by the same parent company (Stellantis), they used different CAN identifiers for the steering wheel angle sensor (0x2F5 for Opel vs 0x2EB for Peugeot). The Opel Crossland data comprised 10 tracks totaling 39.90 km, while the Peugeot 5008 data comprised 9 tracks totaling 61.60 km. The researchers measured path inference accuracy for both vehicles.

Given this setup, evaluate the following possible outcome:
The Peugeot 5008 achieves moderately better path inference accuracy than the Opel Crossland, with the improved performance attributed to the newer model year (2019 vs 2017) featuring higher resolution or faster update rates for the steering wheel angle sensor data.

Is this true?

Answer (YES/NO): NO